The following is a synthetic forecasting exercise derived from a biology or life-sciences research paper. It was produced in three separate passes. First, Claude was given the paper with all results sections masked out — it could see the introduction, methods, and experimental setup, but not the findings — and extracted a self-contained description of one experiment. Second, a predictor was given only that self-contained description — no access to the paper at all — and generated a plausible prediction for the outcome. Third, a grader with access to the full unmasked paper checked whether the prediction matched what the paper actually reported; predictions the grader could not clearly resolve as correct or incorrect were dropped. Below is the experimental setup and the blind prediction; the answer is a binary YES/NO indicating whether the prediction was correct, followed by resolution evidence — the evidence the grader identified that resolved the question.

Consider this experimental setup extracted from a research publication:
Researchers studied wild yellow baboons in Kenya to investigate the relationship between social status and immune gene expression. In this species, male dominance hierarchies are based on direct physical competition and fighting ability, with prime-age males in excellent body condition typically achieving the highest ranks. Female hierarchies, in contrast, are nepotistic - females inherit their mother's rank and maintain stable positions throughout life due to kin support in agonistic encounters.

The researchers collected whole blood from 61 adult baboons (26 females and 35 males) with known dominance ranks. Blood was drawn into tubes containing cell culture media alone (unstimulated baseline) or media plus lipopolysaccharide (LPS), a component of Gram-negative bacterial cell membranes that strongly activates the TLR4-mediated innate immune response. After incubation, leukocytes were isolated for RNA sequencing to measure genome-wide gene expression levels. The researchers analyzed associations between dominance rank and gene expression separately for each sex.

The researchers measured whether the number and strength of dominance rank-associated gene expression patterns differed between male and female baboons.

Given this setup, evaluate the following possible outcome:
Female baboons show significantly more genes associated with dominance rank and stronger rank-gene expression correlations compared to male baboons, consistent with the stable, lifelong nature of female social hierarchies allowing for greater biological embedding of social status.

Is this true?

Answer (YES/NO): NO